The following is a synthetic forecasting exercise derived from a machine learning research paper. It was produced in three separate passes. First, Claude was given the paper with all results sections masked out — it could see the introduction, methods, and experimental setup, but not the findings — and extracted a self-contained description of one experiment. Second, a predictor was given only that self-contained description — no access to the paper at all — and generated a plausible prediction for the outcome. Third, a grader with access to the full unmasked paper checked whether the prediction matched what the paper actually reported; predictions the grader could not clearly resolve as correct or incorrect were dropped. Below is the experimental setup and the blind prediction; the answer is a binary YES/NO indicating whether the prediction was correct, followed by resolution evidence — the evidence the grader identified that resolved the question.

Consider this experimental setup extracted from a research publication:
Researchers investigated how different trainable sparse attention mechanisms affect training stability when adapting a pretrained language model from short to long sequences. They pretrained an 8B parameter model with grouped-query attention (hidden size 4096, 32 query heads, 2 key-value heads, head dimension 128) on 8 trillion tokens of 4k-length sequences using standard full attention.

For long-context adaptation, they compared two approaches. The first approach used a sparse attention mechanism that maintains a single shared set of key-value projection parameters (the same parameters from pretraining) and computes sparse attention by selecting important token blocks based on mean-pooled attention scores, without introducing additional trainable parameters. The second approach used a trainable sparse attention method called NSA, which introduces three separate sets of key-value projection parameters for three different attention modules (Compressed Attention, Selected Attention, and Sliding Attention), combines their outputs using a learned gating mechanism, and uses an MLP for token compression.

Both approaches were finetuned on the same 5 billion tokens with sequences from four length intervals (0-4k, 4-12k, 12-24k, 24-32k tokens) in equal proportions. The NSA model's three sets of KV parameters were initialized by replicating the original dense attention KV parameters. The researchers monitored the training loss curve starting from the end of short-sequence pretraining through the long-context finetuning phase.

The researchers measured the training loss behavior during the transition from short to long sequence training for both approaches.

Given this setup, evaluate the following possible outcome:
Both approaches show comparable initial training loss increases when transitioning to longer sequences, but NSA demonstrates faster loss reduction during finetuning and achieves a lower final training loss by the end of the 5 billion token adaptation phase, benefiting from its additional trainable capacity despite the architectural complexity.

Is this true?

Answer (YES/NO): NO